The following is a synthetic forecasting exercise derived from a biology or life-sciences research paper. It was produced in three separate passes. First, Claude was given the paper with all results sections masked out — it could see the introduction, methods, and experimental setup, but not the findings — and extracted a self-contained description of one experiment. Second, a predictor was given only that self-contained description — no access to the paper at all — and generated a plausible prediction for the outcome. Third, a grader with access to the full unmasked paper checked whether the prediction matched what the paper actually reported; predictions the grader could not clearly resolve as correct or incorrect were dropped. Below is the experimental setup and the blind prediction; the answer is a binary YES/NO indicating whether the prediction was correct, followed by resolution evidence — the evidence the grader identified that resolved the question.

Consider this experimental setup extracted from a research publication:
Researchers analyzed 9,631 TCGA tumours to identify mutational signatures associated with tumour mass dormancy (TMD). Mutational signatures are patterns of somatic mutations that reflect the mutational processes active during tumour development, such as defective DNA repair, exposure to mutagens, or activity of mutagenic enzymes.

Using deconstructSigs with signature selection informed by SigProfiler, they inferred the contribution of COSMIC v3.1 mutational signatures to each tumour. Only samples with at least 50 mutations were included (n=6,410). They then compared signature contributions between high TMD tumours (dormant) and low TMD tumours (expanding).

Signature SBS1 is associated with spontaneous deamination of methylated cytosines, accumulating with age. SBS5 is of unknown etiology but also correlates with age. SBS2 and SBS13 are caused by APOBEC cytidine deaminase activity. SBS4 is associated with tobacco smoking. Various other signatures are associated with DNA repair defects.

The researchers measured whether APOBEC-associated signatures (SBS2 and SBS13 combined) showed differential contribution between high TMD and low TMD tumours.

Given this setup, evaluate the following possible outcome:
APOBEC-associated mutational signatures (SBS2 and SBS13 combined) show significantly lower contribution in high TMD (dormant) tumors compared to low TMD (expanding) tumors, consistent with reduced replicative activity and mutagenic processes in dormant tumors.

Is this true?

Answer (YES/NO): NO